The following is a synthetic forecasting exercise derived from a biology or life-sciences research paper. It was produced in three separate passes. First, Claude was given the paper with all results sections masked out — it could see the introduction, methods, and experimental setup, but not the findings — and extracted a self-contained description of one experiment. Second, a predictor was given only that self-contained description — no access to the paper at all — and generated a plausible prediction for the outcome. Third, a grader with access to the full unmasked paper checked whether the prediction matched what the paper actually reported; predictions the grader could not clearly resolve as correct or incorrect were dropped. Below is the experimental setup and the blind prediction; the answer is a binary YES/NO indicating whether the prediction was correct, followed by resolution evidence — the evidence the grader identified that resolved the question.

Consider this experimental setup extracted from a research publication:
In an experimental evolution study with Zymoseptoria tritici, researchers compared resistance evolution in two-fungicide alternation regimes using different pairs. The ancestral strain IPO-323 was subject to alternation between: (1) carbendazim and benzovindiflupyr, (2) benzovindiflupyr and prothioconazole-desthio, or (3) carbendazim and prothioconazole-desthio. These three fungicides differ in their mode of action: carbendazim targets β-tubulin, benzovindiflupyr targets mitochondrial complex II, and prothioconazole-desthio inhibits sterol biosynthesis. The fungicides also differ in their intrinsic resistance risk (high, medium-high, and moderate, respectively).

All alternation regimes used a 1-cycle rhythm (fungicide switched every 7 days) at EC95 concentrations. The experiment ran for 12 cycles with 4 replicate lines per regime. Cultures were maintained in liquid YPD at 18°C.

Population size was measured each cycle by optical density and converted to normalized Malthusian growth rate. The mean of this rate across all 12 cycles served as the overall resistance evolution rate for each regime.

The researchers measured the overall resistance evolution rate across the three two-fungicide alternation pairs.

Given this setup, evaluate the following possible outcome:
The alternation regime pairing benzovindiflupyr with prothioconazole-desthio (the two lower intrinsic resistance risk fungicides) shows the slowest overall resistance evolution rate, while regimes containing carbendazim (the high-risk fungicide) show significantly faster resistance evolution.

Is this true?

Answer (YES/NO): YES